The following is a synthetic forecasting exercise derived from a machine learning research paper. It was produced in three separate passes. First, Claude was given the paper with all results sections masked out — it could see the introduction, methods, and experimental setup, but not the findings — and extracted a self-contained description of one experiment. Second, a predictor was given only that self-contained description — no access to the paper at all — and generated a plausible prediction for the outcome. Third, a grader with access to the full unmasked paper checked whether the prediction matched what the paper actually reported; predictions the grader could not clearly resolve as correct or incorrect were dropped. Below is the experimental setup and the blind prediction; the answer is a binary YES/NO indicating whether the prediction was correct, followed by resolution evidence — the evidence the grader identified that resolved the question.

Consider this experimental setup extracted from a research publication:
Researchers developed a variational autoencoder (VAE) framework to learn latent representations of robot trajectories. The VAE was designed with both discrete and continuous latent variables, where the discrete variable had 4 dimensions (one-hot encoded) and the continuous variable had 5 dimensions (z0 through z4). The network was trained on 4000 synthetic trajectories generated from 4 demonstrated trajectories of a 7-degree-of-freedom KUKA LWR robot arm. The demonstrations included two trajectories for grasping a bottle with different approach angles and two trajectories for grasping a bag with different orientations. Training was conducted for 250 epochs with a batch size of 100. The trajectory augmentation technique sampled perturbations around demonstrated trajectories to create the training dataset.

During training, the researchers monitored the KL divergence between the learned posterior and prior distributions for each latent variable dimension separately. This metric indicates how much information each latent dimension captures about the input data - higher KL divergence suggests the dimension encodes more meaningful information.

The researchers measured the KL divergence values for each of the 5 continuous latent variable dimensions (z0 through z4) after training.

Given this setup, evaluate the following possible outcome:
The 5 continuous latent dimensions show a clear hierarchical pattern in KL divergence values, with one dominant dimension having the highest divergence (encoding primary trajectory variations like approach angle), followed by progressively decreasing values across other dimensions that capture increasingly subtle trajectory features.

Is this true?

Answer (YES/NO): NO